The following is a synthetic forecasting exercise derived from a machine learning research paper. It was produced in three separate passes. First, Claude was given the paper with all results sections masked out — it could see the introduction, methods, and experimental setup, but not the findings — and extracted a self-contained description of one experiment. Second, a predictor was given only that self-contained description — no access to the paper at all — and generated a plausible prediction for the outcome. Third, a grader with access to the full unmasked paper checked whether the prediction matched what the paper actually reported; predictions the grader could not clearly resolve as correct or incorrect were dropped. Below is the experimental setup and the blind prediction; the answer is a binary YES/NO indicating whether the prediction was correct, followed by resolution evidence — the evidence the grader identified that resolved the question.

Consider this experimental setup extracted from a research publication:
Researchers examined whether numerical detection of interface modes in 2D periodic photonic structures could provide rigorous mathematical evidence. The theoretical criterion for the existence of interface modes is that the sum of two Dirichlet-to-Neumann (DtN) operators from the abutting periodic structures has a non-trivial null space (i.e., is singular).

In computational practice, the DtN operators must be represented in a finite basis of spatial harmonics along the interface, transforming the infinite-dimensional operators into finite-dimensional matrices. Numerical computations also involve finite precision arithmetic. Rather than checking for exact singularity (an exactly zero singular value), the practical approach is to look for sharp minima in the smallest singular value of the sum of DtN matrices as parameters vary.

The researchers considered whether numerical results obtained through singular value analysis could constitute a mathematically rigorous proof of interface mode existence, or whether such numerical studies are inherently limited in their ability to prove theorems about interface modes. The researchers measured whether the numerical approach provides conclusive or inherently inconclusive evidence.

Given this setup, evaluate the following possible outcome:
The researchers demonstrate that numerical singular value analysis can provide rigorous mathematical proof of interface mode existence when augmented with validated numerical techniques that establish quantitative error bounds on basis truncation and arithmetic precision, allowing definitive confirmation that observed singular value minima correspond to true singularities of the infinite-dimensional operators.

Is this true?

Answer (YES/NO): NO